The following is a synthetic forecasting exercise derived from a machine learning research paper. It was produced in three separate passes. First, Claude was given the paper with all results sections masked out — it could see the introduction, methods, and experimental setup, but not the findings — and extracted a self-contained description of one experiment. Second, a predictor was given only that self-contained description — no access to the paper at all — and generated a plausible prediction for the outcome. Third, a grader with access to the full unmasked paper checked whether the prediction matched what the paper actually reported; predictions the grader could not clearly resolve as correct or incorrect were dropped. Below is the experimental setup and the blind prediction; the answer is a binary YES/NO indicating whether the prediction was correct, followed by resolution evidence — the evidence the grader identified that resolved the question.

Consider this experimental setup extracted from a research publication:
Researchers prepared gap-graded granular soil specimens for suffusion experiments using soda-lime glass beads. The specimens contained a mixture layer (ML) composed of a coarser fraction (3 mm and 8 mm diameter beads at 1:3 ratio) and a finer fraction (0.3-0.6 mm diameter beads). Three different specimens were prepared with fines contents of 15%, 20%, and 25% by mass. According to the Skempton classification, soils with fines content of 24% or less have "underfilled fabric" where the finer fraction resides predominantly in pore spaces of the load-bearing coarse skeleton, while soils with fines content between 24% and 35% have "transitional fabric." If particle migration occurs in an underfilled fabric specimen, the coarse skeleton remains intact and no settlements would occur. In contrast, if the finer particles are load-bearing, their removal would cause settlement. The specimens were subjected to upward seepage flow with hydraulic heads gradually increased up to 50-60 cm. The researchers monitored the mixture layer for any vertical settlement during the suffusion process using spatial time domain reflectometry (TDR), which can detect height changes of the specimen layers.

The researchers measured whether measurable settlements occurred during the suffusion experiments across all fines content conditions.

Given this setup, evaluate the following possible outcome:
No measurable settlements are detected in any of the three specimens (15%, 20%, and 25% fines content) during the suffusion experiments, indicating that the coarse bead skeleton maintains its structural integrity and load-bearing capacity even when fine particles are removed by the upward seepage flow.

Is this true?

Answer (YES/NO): YES